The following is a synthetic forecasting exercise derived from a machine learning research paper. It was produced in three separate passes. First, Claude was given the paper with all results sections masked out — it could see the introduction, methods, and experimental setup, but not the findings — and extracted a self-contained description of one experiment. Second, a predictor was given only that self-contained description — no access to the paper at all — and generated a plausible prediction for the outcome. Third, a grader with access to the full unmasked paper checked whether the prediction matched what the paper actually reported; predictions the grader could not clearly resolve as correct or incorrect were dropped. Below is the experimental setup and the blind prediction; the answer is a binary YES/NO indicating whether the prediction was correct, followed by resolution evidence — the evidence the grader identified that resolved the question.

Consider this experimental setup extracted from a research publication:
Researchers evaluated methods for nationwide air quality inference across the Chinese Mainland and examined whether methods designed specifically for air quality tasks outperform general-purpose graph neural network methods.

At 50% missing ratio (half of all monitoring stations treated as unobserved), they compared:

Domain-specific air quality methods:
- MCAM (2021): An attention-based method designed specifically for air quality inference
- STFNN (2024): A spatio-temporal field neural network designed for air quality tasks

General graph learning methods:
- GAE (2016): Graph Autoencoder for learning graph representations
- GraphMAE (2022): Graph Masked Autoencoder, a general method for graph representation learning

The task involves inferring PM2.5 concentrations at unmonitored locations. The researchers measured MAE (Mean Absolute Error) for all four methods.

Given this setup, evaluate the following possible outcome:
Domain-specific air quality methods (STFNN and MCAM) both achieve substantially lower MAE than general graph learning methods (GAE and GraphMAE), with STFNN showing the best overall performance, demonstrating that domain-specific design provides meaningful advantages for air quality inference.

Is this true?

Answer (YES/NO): NO